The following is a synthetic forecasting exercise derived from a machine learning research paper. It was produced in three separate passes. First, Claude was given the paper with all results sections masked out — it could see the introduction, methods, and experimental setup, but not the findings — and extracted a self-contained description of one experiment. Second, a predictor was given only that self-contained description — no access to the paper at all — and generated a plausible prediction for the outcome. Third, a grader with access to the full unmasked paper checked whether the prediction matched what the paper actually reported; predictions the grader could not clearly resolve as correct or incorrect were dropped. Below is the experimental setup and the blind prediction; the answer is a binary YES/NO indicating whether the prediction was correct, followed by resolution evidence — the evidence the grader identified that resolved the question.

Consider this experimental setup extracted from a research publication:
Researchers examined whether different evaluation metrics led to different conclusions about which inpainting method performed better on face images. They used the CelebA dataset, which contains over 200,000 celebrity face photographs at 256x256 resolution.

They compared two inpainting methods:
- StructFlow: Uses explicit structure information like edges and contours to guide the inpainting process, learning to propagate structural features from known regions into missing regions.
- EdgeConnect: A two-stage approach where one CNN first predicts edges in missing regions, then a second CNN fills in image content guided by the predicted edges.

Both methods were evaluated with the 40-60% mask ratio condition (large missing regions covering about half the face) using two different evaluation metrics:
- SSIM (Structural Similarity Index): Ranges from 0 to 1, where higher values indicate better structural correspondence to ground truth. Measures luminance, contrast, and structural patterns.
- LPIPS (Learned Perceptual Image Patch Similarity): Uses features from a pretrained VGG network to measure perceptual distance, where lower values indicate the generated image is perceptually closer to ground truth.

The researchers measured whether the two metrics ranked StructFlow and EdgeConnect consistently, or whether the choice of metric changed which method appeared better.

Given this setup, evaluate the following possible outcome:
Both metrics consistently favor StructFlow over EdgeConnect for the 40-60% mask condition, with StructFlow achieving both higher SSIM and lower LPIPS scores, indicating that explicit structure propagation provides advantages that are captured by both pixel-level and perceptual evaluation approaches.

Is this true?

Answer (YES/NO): NO